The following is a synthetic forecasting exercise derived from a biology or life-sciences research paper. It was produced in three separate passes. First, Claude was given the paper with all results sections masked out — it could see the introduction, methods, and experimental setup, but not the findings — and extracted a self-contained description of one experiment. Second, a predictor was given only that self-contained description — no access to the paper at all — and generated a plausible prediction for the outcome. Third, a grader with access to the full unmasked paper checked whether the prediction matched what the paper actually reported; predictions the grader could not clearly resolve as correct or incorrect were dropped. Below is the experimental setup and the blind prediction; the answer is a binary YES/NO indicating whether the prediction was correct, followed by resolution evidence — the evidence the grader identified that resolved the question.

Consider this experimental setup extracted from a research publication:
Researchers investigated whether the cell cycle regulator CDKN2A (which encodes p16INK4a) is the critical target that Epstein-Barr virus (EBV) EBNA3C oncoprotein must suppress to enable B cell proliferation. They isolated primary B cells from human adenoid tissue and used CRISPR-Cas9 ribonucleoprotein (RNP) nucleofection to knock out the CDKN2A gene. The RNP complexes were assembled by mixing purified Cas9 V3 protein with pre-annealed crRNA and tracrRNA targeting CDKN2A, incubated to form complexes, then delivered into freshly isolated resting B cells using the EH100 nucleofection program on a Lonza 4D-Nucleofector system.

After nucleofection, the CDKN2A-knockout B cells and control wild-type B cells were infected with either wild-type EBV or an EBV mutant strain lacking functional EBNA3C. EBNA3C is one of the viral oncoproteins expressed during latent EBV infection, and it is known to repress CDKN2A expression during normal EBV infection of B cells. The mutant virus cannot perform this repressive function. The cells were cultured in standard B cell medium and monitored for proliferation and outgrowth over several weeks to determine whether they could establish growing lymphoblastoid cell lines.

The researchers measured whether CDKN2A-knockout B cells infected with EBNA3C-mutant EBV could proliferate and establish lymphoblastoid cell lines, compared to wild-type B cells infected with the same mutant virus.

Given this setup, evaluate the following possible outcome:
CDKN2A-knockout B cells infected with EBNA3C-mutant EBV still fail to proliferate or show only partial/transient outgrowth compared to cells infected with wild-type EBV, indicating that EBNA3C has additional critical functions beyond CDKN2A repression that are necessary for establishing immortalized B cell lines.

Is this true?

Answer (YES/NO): NO